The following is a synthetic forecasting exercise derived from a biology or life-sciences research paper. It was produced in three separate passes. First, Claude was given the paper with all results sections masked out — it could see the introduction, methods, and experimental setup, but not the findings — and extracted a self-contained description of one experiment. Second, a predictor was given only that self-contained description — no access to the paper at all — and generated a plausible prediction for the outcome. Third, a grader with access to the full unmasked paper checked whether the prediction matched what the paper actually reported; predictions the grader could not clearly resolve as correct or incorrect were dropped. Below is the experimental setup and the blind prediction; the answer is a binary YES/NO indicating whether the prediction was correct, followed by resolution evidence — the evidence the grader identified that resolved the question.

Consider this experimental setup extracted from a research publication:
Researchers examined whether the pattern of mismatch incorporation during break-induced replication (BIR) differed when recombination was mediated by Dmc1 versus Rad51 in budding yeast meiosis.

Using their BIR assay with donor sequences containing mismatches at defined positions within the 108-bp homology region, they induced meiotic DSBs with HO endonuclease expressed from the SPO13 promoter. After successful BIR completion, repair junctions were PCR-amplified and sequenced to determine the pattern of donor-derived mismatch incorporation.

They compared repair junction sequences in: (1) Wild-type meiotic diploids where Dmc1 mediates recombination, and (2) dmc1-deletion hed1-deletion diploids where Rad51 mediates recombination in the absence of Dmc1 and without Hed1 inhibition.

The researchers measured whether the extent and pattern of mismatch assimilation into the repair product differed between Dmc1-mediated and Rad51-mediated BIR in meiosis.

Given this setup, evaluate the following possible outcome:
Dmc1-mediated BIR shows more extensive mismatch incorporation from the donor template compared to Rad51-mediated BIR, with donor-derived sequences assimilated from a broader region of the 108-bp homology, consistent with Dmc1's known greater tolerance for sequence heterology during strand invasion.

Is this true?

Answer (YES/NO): NO